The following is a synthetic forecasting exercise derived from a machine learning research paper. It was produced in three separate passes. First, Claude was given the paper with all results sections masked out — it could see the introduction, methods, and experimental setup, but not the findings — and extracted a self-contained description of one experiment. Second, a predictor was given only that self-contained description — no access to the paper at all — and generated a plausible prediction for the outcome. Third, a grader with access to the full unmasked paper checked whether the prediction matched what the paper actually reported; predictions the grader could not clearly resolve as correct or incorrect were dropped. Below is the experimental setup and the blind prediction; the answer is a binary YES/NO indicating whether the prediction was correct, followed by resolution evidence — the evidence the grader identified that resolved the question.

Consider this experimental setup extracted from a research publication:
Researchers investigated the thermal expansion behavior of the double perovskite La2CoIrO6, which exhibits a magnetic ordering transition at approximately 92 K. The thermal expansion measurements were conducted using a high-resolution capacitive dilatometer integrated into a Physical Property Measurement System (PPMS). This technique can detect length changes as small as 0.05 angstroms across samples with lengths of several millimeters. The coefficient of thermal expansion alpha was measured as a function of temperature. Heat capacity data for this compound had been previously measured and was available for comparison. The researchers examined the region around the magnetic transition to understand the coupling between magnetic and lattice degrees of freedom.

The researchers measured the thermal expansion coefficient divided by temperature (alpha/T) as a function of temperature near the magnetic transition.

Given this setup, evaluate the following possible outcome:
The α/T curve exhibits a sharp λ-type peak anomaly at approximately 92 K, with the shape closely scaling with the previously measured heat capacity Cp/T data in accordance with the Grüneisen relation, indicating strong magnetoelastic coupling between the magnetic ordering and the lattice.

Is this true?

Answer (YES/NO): NO